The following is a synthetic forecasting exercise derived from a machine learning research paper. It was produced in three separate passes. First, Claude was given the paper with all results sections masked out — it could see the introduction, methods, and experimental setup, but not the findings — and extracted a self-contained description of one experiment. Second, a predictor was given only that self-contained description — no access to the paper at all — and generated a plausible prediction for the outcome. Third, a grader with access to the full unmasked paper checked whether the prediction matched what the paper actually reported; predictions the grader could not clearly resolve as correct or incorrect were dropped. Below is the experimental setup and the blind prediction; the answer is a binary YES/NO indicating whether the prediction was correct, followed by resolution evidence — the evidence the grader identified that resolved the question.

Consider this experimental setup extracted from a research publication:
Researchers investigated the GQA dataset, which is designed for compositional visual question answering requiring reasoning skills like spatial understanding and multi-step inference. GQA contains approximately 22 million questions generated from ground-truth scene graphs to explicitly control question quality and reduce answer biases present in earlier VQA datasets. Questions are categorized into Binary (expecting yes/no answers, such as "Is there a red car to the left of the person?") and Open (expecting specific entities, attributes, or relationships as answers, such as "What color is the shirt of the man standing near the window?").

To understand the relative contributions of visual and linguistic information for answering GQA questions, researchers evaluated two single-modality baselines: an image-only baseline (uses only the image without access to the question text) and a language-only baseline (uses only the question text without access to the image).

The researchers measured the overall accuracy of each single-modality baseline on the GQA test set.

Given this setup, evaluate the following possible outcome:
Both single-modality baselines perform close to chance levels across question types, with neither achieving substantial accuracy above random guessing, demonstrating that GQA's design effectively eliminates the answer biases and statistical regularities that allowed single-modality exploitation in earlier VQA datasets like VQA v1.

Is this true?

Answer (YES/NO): NO